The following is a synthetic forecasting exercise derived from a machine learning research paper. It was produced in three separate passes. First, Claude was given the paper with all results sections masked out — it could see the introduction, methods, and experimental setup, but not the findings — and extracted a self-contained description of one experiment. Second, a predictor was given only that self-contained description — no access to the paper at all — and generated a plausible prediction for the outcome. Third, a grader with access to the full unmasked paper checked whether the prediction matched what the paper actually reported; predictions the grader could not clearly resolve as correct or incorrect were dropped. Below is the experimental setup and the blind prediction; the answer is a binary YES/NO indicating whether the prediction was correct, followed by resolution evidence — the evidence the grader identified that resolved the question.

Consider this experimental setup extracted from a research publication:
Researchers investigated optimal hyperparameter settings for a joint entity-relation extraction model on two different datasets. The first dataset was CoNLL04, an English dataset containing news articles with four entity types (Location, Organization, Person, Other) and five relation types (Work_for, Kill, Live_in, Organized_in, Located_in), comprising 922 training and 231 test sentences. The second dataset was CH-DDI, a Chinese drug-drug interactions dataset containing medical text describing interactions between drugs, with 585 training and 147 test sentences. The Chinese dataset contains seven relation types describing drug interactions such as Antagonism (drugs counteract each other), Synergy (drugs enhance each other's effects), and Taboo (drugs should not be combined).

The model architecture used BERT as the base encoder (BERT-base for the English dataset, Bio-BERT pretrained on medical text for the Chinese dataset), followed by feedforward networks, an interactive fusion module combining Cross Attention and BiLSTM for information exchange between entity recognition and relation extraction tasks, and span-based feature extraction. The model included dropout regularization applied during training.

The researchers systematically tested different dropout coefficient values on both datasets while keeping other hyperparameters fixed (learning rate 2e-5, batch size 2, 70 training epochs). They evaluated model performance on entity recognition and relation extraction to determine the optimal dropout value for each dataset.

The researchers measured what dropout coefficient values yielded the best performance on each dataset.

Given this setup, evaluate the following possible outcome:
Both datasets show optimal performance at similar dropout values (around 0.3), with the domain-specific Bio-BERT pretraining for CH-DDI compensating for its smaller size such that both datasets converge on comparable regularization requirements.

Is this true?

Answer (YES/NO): NO